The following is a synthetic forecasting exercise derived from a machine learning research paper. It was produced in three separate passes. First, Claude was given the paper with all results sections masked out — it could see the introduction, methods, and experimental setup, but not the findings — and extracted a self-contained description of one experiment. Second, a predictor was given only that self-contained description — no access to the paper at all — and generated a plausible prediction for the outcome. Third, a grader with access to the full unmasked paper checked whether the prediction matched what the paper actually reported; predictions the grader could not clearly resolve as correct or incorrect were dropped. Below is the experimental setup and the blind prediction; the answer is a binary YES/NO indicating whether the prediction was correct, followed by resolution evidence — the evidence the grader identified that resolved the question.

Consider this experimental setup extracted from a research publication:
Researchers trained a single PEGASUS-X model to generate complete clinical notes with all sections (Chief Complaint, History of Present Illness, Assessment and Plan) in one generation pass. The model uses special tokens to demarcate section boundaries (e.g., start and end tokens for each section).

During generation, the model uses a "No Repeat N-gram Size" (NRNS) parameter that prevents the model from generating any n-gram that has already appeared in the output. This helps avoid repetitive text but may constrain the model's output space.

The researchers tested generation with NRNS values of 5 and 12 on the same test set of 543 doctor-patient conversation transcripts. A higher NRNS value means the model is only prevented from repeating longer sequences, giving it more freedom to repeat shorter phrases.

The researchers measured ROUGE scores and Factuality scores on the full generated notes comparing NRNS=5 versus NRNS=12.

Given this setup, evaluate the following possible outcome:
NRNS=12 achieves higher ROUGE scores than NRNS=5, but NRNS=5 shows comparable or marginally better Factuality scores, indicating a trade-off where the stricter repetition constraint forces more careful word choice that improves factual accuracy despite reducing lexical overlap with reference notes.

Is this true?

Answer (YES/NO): NO